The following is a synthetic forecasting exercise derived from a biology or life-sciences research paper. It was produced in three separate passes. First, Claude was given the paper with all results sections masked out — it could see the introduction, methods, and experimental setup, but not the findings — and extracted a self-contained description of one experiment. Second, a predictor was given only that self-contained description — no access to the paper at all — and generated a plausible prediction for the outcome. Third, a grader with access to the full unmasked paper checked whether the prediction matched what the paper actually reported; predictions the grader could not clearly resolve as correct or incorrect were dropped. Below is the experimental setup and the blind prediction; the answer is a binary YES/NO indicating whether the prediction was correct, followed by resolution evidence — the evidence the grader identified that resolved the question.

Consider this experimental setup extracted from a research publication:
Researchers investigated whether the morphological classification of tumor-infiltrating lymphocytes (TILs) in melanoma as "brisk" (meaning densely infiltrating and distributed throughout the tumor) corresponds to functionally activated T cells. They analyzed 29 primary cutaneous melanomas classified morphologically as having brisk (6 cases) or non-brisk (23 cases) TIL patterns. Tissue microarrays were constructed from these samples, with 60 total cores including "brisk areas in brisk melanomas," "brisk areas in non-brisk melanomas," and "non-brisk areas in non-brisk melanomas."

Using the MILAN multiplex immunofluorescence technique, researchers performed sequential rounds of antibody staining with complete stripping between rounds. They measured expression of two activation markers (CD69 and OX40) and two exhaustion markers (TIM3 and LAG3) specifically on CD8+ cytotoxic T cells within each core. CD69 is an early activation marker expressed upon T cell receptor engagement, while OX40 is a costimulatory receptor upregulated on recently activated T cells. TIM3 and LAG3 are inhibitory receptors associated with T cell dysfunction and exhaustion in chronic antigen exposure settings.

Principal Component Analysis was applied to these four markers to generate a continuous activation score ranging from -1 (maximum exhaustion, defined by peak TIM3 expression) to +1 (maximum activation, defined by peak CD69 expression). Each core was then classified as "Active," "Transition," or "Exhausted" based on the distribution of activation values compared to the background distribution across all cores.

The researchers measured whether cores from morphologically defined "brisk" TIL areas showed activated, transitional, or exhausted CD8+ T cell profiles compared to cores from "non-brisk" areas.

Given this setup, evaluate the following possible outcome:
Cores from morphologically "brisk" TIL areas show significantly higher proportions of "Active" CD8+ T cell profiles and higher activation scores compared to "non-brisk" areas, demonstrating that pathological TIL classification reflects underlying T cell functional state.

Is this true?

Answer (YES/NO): NO